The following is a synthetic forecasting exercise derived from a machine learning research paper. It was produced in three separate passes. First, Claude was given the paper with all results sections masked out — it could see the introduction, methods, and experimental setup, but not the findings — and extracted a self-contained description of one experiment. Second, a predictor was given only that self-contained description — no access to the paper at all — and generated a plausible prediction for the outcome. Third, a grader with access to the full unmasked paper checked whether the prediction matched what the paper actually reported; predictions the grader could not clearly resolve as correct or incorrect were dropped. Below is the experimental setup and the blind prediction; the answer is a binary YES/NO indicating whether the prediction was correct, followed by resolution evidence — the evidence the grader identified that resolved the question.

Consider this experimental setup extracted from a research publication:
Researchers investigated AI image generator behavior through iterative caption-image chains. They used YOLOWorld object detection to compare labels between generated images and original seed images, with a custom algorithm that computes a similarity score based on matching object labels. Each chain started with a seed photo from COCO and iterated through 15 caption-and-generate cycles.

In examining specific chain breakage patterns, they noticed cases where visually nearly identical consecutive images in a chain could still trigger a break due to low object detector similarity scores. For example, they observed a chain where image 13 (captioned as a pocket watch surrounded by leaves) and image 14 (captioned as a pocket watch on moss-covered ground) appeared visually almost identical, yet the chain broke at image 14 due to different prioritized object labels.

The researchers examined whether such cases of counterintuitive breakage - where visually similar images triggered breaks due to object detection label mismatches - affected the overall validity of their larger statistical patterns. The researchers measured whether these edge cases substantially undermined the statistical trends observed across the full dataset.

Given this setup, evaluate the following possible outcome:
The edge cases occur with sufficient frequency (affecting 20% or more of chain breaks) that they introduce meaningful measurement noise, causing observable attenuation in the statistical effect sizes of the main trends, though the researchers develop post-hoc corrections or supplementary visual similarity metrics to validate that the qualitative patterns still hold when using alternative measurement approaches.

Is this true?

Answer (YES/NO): NO